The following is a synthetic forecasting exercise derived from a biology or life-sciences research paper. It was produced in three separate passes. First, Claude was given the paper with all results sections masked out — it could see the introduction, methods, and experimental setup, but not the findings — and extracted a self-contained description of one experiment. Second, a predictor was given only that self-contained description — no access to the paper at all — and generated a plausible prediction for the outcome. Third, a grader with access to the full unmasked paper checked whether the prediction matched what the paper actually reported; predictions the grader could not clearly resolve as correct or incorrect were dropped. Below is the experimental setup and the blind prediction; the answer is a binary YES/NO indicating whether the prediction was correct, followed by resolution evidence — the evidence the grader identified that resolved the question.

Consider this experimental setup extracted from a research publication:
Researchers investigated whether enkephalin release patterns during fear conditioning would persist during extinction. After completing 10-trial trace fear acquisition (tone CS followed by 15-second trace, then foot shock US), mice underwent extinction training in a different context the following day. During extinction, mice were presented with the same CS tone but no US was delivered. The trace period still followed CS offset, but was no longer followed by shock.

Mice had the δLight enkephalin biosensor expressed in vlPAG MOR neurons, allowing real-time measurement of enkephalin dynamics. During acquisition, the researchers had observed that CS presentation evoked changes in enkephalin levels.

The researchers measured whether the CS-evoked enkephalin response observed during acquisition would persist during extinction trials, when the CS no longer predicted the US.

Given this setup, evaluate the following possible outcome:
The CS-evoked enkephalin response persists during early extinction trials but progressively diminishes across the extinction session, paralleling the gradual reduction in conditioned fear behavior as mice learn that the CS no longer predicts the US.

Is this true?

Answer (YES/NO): NO